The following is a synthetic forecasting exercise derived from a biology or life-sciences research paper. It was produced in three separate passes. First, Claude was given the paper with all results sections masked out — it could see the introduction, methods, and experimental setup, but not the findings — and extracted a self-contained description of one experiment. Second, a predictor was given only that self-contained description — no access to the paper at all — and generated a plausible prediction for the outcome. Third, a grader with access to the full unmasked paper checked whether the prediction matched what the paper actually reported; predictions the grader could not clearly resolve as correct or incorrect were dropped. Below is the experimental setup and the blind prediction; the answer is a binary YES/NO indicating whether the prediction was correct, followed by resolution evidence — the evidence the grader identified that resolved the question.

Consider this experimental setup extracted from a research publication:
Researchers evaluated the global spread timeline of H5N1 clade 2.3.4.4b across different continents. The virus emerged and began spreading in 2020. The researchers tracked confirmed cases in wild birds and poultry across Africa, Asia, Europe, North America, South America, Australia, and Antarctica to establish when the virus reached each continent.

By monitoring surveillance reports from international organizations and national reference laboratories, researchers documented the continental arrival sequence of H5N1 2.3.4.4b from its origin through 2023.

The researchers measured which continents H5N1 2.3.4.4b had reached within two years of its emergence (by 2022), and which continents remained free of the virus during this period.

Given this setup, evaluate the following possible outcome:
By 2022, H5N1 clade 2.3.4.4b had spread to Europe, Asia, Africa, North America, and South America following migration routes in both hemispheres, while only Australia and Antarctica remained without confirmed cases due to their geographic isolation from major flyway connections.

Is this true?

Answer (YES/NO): YES